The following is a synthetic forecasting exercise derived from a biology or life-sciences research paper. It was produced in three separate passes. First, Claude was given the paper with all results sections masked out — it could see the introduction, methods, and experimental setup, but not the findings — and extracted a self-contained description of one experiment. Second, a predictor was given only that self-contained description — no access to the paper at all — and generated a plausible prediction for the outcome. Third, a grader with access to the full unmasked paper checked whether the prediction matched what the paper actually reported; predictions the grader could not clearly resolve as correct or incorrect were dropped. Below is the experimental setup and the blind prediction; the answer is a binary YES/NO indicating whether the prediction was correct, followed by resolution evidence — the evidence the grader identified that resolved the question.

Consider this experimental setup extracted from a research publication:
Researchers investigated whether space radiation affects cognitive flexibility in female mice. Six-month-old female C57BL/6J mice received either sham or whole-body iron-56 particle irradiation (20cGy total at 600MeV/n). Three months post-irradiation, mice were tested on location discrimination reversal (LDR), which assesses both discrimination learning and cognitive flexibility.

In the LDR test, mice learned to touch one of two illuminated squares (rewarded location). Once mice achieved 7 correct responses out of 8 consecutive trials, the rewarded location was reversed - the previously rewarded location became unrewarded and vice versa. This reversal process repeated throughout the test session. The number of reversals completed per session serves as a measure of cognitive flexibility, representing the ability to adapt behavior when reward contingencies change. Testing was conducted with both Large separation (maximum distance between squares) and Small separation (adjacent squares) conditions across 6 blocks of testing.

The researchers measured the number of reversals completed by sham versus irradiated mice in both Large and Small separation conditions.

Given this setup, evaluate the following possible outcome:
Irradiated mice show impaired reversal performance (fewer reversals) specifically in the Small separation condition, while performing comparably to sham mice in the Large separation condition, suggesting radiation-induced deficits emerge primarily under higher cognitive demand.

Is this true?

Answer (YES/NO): NO